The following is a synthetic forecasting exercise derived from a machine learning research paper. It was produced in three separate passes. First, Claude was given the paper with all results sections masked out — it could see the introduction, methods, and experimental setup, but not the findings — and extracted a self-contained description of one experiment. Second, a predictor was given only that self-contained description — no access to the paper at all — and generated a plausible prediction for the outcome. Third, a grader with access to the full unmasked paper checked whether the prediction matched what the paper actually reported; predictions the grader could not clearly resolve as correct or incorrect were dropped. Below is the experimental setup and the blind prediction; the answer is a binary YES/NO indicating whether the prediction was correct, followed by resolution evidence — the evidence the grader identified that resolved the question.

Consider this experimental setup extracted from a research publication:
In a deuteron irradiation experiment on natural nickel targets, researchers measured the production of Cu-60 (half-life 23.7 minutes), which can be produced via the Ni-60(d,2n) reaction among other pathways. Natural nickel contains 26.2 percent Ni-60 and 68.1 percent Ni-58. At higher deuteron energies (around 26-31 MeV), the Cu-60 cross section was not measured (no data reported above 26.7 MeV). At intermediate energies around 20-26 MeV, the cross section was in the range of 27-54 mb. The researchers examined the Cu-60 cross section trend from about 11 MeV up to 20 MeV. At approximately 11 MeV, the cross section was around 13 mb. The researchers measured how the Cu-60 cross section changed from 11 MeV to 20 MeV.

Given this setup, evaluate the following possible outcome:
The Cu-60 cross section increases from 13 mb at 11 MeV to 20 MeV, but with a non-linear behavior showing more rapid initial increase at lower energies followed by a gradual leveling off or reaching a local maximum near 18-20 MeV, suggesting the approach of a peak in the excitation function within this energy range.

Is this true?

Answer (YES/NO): YES